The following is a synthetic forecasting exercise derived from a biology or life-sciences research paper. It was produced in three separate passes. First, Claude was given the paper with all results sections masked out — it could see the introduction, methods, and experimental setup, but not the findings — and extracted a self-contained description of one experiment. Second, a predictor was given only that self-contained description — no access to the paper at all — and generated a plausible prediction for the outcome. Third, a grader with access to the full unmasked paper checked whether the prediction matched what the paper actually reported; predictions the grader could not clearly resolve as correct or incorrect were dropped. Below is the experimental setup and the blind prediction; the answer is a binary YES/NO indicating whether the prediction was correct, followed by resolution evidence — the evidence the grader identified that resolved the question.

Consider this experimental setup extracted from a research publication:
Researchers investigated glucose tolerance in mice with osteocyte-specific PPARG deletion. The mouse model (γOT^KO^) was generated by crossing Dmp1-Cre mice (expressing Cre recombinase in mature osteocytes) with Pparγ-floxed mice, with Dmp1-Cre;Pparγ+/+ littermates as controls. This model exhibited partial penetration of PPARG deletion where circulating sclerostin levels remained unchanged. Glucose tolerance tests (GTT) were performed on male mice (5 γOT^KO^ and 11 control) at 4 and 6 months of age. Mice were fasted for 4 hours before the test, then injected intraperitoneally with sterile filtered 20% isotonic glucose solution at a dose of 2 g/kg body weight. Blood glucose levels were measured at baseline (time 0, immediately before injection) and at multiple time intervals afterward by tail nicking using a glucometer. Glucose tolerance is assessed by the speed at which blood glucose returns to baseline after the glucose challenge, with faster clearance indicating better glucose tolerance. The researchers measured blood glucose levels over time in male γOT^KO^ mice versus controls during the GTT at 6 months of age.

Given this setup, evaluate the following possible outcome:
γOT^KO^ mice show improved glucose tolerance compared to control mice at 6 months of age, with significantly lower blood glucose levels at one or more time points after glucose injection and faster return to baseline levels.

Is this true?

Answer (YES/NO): NO